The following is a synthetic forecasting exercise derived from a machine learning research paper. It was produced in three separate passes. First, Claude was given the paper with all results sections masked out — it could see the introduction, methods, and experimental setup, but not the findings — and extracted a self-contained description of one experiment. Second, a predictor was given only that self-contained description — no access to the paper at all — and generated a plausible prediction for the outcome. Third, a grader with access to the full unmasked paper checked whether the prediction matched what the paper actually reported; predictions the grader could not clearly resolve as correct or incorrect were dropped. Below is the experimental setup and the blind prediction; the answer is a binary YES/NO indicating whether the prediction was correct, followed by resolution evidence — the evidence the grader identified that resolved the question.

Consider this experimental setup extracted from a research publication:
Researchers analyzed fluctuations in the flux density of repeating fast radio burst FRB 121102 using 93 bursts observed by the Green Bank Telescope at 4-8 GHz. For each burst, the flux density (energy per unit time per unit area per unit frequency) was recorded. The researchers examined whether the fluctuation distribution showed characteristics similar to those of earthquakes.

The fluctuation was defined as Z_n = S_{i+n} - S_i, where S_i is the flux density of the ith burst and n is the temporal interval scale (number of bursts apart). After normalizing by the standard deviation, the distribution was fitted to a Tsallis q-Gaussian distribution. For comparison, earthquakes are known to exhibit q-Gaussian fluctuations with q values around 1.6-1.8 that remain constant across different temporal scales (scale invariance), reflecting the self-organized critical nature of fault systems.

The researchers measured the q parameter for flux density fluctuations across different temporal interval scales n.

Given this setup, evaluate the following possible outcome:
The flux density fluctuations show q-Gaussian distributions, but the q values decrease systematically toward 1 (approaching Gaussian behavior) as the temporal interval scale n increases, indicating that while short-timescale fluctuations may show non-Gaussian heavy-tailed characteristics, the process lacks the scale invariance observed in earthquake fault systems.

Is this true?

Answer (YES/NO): NO